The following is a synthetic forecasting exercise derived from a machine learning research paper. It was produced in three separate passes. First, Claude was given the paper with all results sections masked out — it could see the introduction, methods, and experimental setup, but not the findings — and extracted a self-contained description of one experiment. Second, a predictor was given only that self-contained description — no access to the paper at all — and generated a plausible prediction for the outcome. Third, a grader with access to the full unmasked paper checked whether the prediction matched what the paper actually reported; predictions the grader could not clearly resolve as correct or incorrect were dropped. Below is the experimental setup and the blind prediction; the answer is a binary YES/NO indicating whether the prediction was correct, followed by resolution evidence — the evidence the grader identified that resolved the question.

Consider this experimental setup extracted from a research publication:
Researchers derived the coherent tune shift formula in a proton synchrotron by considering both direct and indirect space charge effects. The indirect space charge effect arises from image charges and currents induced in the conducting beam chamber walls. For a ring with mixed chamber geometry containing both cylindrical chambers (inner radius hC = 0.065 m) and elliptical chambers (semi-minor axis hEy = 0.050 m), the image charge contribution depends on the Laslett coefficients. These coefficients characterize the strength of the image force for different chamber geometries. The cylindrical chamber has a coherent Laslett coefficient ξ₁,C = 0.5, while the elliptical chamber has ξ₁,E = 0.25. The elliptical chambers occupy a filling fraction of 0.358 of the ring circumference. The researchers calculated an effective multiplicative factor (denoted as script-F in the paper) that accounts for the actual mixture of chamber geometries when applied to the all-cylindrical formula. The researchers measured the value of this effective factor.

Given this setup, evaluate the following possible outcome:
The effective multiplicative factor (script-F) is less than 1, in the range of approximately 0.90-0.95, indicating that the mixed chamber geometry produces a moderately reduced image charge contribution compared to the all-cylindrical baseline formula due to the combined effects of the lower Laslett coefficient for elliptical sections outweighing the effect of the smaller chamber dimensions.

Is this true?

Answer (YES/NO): YES